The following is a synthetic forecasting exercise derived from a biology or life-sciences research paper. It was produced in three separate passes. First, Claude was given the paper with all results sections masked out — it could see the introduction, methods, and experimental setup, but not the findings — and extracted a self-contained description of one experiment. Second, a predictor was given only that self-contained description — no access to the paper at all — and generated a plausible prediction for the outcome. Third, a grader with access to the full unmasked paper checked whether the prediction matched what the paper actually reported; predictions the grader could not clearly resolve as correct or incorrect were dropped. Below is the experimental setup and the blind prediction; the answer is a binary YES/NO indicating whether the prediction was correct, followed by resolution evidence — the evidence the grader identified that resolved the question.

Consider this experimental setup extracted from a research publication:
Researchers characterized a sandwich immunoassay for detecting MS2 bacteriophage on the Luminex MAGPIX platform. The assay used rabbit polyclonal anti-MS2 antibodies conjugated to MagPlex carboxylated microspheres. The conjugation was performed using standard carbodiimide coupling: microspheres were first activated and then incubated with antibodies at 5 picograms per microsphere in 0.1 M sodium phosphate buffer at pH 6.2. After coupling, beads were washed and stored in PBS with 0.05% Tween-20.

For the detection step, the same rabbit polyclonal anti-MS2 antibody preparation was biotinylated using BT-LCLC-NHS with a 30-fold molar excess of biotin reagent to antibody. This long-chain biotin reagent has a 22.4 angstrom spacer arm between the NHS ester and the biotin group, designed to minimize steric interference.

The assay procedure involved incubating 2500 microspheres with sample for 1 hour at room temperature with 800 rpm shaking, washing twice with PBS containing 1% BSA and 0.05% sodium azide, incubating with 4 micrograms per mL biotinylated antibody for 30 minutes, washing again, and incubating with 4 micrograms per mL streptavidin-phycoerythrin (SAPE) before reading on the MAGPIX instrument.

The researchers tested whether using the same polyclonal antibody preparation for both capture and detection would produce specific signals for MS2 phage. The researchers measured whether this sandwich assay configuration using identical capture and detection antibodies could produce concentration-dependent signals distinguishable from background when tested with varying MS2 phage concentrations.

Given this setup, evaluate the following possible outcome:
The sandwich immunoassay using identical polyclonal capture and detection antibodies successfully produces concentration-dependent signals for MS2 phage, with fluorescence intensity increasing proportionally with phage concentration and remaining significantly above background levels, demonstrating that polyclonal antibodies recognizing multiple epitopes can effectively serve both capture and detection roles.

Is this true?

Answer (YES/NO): YES